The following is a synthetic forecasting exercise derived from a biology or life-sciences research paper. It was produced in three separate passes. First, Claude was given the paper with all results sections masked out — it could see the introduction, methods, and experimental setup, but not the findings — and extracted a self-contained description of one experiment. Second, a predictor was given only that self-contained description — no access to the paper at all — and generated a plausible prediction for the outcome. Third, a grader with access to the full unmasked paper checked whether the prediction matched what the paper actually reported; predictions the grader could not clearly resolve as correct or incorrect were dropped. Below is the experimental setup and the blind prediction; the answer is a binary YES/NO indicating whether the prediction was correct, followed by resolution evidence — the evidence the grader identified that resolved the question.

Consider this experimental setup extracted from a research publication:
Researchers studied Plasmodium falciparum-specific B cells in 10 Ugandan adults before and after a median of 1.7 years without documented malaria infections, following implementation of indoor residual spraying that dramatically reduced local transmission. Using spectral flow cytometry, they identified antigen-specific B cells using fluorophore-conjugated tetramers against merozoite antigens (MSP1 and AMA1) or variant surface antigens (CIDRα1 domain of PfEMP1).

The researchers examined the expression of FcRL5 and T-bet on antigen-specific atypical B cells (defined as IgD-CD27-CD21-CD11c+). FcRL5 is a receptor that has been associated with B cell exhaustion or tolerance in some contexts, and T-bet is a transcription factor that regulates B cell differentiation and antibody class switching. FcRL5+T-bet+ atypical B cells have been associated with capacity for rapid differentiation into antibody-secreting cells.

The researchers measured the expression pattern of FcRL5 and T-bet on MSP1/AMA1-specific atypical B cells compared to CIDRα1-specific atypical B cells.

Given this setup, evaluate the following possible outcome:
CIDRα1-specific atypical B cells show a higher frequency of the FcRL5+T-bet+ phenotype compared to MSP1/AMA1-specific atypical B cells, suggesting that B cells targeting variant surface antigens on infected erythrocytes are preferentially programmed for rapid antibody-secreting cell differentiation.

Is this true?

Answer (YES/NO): YES